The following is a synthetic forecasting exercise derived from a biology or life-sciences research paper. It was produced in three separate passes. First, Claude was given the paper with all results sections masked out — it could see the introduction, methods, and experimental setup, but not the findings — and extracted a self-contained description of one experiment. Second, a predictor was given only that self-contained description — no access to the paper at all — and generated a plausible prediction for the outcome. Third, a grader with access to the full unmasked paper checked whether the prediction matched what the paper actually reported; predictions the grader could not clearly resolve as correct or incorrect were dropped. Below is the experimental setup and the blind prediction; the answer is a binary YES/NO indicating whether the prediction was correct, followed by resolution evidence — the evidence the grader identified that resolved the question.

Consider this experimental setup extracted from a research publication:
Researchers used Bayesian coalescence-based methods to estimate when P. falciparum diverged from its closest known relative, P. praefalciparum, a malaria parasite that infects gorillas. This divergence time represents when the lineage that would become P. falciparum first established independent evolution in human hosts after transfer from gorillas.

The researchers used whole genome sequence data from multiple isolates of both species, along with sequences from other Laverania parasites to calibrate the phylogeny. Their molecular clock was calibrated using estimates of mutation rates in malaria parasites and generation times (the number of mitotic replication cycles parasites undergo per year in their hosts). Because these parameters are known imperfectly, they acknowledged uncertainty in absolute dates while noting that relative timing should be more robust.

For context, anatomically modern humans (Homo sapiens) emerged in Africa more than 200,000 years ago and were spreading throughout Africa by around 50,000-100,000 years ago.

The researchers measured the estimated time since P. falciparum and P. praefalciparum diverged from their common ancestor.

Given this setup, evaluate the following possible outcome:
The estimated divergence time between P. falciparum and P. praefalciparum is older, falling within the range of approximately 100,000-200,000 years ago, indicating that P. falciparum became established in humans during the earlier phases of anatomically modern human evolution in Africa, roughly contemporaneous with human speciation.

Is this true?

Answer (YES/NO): NO